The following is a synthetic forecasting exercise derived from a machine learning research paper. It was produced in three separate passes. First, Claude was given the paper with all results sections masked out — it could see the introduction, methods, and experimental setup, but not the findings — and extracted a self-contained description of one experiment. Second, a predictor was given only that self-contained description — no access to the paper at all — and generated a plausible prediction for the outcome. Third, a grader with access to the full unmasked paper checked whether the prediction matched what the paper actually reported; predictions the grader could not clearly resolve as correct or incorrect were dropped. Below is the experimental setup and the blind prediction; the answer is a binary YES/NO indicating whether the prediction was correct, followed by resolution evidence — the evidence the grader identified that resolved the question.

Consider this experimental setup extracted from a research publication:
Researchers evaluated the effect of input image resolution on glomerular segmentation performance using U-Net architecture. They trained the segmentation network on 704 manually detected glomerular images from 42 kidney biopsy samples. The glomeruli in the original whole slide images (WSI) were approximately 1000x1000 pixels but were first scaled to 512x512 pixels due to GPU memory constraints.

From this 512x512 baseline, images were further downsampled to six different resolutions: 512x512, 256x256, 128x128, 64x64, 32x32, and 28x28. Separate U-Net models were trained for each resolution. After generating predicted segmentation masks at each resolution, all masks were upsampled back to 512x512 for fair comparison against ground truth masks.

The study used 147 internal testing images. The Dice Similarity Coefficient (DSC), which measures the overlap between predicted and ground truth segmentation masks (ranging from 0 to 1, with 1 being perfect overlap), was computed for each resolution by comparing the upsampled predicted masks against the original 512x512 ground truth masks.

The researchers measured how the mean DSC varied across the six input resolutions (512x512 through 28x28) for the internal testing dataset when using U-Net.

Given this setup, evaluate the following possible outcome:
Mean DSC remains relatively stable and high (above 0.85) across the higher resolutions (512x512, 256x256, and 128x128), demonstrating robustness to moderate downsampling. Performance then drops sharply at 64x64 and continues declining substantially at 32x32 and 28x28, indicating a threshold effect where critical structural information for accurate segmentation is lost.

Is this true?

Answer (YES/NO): NO